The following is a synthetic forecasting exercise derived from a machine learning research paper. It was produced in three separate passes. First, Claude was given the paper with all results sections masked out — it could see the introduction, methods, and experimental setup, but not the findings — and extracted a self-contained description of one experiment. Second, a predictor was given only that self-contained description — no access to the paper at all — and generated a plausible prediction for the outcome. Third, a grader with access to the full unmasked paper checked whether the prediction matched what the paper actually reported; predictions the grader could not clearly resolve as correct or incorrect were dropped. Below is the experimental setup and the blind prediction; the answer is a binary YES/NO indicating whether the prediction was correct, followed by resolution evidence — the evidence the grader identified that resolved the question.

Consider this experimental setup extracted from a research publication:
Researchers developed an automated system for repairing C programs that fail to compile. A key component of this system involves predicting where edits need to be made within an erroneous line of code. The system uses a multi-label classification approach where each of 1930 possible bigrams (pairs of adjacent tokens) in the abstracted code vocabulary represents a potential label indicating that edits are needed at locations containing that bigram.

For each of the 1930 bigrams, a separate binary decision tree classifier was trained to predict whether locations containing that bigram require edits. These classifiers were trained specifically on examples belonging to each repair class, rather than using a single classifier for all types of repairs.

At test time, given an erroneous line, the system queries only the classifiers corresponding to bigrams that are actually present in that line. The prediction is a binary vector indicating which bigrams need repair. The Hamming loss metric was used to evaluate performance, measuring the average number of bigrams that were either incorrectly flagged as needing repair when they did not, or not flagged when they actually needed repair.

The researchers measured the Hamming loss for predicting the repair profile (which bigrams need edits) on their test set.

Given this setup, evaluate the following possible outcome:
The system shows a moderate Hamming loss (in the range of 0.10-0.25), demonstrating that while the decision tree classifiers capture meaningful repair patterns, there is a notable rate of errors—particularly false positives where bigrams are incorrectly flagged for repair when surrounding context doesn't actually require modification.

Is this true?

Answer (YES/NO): NO